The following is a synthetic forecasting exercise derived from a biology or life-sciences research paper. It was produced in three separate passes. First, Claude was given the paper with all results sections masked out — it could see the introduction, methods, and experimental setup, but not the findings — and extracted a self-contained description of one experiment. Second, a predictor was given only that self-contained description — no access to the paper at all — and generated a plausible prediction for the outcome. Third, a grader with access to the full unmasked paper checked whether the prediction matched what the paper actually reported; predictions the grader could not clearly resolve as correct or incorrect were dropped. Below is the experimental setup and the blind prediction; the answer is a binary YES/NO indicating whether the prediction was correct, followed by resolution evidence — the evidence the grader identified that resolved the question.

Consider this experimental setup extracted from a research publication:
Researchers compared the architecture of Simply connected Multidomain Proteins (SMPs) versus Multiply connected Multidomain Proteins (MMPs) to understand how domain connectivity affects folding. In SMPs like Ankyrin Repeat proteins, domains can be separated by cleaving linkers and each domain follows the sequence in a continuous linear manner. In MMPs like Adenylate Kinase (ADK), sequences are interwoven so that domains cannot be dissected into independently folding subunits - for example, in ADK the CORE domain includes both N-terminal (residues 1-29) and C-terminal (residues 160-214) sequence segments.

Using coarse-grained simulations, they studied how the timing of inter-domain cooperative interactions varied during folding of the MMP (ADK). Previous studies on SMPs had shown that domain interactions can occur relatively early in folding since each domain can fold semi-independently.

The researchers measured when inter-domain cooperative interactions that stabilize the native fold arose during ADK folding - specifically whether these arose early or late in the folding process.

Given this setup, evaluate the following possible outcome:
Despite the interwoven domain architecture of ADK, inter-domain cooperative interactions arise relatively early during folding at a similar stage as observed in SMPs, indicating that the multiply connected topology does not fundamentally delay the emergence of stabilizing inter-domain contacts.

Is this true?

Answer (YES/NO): NO